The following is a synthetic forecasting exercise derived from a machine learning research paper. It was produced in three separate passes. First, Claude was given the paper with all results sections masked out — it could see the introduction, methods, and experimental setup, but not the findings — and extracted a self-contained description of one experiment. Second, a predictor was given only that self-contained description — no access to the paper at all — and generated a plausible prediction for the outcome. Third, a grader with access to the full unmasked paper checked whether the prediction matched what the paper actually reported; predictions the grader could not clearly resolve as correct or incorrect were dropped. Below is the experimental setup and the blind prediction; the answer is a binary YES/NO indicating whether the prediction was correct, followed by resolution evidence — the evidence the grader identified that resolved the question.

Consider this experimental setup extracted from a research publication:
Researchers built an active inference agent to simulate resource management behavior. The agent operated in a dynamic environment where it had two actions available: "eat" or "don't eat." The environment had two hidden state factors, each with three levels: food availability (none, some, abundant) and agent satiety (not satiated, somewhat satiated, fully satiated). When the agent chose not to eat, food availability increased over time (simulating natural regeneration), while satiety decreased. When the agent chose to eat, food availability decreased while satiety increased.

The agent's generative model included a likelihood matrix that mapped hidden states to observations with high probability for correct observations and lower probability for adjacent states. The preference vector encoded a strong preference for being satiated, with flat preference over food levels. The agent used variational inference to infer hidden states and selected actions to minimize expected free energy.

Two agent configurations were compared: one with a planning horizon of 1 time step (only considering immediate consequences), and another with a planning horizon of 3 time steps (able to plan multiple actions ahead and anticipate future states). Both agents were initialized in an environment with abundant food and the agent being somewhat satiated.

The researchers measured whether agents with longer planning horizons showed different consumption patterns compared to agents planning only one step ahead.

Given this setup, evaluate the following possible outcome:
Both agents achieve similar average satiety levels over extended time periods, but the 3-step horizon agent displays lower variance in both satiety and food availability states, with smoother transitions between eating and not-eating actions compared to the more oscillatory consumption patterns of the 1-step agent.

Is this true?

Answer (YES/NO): NO